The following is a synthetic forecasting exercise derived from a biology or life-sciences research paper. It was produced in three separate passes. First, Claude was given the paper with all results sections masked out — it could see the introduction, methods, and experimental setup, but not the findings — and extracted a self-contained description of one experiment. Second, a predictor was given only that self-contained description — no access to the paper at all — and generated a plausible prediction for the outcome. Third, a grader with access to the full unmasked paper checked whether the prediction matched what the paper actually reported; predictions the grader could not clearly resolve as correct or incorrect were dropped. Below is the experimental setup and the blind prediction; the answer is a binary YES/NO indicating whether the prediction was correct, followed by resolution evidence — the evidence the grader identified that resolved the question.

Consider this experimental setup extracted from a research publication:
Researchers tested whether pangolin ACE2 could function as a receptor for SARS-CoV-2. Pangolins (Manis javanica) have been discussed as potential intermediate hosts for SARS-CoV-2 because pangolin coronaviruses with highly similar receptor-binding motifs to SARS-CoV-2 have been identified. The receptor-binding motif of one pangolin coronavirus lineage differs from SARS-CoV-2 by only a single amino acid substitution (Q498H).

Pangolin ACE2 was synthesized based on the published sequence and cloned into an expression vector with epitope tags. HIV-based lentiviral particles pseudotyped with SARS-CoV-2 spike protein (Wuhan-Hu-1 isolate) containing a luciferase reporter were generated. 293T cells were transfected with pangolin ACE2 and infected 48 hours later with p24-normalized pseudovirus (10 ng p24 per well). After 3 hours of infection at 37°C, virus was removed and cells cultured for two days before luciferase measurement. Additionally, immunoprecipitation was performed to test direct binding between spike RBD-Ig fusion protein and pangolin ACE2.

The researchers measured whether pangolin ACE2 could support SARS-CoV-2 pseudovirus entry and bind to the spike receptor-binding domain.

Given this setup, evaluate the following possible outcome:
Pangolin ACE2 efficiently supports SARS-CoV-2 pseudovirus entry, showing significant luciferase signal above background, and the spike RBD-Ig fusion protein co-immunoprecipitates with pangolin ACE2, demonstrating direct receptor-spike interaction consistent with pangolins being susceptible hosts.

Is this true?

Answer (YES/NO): YES